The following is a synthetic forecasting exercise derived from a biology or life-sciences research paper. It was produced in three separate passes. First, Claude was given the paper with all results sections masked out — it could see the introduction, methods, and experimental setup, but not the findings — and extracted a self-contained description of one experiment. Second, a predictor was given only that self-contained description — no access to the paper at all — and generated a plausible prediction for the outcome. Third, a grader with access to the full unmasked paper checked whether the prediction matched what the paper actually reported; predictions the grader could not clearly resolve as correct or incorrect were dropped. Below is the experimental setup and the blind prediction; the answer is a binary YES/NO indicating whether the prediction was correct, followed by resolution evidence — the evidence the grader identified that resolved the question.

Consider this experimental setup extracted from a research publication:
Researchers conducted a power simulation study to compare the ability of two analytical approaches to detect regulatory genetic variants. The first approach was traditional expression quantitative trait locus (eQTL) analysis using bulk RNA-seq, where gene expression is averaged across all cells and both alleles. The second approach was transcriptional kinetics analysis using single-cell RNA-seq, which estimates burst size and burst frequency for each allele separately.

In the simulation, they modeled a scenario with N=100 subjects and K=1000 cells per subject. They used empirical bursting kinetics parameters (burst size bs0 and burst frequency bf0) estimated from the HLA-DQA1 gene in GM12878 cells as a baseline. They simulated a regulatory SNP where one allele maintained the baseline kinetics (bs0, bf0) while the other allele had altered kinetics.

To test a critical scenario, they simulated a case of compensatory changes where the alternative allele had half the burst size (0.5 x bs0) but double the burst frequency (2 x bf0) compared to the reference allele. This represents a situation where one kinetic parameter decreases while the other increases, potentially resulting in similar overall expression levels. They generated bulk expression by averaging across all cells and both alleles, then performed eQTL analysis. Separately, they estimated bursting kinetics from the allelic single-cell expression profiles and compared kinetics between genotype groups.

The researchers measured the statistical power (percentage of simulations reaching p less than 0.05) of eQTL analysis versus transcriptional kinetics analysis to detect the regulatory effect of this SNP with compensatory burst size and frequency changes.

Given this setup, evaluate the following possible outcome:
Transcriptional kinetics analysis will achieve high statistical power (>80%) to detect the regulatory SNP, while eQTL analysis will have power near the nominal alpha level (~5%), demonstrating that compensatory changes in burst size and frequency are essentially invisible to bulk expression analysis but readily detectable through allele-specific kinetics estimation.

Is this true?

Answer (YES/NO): YES